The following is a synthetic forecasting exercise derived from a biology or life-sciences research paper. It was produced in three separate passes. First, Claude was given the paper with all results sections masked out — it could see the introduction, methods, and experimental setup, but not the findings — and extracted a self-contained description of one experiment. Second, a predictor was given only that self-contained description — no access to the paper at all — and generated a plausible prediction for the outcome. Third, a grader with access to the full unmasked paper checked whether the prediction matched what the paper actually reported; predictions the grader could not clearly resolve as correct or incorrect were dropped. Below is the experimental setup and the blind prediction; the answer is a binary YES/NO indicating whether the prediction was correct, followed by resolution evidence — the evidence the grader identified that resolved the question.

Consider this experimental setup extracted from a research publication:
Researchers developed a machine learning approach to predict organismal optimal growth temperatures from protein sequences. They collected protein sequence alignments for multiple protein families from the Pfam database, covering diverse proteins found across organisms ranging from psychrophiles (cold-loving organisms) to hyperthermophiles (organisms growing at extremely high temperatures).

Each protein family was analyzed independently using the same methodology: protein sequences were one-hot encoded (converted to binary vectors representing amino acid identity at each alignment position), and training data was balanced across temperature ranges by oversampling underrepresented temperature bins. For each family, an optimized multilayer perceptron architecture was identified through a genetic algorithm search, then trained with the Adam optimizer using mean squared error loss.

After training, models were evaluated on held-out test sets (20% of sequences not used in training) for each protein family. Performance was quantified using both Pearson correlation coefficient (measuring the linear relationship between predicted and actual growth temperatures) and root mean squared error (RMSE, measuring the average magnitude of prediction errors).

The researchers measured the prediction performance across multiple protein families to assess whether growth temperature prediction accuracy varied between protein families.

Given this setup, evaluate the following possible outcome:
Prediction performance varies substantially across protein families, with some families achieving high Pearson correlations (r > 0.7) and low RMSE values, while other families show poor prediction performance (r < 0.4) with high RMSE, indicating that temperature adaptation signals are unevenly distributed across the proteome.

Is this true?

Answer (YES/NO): NO